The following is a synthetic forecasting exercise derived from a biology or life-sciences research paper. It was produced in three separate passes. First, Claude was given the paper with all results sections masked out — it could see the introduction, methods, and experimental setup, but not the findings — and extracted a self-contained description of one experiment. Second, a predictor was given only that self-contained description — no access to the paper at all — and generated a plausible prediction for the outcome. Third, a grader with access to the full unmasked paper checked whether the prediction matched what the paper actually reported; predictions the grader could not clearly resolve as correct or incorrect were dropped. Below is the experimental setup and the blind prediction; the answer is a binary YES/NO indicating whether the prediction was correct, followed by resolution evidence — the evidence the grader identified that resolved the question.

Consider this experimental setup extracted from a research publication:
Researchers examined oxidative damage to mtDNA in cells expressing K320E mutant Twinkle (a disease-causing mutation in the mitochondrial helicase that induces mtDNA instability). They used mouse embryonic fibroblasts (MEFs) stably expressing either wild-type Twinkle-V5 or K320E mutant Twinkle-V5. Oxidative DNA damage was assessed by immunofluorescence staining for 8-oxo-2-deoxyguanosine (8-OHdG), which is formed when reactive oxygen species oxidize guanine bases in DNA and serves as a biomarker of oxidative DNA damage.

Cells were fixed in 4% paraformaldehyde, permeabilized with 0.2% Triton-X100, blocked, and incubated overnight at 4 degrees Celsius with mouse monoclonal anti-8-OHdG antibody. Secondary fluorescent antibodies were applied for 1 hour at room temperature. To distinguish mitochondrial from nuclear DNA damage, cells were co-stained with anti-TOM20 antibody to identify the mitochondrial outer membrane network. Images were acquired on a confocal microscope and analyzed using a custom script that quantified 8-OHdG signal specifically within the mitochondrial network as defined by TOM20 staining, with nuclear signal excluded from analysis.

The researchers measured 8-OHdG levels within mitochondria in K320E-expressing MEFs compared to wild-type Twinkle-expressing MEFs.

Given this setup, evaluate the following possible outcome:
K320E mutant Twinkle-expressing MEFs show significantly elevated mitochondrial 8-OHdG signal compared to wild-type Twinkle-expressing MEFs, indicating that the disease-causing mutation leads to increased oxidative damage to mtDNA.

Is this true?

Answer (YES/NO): NO